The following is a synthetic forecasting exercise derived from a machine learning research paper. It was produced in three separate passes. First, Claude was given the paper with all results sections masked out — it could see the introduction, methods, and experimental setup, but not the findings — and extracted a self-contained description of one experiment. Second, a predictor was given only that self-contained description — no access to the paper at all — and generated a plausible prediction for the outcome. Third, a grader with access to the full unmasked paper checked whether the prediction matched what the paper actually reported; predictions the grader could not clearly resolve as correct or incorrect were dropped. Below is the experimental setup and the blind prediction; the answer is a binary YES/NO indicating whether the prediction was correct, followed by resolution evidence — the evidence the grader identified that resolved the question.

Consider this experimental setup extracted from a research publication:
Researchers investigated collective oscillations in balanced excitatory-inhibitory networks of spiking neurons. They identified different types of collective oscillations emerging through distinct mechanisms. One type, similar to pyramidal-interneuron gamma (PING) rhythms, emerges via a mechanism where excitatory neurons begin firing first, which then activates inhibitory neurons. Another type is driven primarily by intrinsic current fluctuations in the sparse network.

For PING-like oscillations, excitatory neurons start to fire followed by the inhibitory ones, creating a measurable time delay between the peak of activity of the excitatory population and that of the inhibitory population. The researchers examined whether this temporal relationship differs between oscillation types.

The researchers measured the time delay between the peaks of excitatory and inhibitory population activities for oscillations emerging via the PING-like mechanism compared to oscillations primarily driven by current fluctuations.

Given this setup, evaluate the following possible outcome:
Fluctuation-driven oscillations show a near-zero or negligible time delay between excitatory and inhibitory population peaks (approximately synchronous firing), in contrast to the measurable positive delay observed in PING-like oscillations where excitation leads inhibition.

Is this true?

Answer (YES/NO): YES